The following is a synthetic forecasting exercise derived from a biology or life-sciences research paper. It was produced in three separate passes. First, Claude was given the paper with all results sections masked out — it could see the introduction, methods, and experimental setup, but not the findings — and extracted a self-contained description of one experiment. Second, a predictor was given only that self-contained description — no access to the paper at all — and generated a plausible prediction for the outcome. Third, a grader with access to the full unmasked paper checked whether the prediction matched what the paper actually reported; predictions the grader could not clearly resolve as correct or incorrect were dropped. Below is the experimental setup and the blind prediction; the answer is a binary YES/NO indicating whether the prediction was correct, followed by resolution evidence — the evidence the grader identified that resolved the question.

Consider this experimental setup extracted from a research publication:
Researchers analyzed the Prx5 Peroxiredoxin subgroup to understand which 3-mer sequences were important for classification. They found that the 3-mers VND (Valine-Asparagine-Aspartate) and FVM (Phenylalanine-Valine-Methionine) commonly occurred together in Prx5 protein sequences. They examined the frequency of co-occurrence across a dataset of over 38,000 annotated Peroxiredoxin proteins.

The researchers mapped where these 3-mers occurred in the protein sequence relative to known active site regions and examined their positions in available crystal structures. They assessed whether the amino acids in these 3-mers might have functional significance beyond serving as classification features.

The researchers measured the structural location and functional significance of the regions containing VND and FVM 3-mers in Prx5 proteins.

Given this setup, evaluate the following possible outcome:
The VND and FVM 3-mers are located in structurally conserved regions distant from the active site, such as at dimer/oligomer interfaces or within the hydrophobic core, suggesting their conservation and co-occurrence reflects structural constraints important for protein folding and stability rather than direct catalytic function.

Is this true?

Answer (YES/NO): NO